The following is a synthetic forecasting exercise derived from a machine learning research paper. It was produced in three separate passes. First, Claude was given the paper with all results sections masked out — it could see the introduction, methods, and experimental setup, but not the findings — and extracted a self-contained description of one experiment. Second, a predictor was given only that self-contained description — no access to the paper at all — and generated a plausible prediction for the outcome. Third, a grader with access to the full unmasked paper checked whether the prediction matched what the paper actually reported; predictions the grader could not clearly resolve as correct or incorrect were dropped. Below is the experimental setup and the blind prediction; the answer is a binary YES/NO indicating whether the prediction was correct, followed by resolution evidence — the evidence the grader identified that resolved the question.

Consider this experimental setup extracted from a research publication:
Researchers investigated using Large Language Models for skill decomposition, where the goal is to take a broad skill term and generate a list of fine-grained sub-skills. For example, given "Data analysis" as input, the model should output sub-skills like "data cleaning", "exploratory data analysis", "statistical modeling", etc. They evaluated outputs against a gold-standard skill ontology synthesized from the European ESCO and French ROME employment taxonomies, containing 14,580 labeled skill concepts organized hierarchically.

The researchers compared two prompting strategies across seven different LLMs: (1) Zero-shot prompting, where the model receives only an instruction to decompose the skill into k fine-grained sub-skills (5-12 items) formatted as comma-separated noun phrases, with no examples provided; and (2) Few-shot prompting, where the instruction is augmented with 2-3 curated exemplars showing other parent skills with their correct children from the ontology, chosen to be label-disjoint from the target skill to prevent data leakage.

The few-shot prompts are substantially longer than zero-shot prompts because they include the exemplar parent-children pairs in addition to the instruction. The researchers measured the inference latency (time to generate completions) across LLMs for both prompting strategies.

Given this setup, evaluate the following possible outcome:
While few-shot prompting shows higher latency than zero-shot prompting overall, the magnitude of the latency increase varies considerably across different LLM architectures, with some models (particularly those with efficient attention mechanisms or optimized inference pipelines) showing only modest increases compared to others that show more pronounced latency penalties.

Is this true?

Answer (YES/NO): NO